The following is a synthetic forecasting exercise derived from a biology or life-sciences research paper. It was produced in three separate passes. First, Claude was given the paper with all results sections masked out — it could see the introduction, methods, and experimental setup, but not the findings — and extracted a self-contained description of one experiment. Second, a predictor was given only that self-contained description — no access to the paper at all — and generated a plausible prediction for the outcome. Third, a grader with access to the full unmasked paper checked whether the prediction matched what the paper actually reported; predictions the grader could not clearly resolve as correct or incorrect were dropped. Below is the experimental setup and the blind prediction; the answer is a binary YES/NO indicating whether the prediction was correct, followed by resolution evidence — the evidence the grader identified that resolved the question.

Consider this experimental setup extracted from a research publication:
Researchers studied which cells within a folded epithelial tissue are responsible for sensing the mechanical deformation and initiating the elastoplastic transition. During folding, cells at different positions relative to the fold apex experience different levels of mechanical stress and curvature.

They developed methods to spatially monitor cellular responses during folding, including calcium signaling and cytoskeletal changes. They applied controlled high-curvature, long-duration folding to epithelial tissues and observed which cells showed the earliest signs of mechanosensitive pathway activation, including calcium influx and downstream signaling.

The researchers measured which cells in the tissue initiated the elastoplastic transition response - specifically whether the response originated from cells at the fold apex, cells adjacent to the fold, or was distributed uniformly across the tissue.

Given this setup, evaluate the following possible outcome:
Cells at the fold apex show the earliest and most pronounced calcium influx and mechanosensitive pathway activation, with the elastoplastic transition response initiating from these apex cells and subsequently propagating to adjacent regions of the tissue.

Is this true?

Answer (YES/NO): YES